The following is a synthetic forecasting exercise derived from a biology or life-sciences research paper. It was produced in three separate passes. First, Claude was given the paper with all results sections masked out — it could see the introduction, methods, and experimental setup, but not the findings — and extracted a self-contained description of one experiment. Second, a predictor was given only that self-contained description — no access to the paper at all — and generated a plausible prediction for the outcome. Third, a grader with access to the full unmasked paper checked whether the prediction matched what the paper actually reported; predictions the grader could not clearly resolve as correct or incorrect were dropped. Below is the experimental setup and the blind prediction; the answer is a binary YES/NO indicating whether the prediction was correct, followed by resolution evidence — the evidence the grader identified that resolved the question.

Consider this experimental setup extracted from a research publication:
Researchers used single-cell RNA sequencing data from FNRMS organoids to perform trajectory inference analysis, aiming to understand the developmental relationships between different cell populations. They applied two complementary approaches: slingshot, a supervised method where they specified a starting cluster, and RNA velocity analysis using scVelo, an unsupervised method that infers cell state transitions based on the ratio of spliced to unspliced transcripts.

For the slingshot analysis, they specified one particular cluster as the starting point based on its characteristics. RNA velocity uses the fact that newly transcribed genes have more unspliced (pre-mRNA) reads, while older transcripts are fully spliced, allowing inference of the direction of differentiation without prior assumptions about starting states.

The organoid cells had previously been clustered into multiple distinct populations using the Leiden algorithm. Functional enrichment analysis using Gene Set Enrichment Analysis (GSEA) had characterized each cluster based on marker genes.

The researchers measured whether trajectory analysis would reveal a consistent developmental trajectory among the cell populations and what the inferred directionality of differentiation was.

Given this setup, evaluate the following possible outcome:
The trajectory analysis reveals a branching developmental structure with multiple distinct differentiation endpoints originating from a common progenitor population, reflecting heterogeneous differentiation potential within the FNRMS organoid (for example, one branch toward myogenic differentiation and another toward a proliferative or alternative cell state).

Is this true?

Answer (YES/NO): NO